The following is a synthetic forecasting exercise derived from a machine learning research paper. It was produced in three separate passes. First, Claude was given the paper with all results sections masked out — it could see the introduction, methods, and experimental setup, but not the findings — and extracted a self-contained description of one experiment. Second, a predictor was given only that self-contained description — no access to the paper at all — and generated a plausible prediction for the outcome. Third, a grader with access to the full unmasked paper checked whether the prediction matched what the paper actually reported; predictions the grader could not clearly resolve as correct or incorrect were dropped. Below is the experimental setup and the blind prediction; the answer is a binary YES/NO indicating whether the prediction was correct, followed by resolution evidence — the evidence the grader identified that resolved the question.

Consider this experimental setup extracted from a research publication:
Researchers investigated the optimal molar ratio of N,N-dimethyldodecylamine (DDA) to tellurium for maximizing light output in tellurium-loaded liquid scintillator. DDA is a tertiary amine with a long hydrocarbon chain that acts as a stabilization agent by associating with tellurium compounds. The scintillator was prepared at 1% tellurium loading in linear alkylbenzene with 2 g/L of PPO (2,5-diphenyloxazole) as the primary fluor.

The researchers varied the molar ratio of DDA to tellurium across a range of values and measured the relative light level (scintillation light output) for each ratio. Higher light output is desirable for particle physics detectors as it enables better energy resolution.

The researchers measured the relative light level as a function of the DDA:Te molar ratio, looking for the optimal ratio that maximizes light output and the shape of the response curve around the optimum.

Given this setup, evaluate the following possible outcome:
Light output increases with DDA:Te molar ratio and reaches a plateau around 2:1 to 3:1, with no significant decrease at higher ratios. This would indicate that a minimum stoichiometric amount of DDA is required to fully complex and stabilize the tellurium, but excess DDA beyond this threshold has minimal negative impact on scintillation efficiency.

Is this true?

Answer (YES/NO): NO